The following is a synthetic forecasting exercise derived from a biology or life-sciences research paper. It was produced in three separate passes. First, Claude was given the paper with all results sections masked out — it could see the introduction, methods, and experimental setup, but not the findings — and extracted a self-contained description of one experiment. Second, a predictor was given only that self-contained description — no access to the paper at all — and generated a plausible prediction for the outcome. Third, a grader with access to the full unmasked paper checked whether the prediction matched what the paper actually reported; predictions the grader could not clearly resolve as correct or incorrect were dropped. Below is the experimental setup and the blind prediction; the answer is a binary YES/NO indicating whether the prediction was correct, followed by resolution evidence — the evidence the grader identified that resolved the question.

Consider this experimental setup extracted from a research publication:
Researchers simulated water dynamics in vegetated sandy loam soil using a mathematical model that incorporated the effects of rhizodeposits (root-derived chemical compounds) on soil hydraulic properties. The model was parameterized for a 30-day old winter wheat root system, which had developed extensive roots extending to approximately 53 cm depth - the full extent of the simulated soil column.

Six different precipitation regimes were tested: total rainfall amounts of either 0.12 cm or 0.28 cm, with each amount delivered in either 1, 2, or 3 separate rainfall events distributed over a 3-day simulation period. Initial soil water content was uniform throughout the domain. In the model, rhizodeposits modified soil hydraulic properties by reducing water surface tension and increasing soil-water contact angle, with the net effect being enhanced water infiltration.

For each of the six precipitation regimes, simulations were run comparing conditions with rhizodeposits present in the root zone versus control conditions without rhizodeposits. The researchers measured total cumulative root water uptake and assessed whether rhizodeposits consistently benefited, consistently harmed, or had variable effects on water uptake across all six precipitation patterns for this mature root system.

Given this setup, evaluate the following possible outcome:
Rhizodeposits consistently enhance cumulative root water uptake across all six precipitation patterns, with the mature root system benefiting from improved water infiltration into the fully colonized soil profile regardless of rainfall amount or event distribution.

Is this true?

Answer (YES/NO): YES